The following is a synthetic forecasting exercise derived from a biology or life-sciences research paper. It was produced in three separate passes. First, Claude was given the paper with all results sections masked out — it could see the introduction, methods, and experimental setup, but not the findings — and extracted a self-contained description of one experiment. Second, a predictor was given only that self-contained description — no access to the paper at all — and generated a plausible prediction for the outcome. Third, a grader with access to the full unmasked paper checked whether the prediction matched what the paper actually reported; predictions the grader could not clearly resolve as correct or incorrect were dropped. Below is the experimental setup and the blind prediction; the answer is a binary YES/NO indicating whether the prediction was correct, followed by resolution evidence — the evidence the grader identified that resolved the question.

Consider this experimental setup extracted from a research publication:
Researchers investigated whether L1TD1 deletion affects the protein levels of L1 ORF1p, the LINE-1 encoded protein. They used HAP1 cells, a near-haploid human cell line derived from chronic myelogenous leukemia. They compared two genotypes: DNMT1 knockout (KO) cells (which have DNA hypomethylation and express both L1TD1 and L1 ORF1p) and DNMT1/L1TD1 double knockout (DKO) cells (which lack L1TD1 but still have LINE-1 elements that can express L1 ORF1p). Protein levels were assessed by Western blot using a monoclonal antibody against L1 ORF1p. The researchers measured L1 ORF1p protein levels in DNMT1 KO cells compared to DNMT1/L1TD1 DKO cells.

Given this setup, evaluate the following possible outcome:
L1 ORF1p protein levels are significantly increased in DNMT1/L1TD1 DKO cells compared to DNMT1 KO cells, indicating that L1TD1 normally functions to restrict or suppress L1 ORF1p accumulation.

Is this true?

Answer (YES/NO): YES